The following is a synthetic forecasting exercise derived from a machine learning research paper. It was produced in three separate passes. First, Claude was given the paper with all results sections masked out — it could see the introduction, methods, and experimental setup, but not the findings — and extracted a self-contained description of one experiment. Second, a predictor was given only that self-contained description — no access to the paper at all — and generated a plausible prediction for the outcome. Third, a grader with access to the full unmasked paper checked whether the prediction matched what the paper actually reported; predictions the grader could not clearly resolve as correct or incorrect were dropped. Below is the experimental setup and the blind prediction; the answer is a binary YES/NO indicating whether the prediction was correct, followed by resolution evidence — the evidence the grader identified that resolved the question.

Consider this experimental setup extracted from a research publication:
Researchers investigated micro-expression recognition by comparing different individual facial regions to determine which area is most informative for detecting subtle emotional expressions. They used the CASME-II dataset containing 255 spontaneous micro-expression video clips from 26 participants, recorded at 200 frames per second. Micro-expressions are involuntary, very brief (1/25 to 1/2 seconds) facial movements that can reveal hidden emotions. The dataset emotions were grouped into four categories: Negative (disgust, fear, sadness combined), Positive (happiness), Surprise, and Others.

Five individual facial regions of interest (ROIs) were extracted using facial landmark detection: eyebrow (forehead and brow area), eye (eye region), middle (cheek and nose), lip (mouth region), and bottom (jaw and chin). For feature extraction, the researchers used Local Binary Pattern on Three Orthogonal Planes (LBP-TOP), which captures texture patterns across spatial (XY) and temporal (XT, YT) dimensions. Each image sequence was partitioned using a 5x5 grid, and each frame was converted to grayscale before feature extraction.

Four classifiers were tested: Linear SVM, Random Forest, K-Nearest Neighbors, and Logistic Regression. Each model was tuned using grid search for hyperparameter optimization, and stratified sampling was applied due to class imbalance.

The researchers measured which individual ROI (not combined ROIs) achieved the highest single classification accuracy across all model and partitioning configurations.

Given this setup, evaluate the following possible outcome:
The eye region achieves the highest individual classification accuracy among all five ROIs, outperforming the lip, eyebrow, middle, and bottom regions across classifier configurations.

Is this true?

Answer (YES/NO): NO